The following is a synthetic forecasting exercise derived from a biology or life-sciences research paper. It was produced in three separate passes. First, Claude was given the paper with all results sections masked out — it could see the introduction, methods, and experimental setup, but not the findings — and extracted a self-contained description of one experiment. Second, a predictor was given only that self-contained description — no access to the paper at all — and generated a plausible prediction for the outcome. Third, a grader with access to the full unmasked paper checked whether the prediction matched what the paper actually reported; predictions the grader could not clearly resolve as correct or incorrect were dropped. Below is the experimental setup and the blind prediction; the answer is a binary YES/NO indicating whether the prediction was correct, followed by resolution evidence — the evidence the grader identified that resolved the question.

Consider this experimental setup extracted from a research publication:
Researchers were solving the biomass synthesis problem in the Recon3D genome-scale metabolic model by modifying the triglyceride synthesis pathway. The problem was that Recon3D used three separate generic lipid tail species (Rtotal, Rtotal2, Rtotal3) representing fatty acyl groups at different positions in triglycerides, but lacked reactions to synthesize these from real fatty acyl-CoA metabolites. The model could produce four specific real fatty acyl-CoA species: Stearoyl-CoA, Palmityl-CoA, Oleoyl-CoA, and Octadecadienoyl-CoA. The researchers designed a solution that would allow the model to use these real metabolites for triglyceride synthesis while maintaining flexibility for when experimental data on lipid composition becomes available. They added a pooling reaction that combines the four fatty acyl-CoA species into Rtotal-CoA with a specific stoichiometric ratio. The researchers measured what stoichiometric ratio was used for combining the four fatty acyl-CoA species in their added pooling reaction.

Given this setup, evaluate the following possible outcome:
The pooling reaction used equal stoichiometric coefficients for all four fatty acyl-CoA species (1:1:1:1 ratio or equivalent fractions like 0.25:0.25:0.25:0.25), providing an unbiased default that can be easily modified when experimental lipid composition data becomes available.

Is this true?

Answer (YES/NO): YES